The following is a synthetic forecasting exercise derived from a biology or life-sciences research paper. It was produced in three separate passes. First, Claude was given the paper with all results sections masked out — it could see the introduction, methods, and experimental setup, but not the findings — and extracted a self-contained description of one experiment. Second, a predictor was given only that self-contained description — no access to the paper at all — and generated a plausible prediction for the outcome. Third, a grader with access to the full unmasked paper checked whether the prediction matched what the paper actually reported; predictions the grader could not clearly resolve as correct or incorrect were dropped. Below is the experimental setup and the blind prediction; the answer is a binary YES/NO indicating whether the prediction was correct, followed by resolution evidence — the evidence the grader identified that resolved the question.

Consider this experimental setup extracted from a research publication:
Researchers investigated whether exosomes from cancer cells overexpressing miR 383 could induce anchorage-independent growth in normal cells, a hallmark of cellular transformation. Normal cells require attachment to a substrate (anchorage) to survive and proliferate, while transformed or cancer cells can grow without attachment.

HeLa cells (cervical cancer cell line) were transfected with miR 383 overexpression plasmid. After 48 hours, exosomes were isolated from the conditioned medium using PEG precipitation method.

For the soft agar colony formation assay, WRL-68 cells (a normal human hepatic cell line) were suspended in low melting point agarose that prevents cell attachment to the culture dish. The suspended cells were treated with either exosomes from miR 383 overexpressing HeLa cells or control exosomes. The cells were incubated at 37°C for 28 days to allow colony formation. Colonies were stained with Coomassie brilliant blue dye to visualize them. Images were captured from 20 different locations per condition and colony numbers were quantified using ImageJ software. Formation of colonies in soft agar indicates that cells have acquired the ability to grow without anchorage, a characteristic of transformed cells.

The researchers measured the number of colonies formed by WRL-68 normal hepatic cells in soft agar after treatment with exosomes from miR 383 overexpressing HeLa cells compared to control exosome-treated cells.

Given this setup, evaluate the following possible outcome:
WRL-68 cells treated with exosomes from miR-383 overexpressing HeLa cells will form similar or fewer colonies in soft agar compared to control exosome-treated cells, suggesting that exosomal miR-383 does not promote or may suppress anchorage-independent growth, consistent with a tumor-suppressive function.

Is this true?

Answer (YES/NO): NO